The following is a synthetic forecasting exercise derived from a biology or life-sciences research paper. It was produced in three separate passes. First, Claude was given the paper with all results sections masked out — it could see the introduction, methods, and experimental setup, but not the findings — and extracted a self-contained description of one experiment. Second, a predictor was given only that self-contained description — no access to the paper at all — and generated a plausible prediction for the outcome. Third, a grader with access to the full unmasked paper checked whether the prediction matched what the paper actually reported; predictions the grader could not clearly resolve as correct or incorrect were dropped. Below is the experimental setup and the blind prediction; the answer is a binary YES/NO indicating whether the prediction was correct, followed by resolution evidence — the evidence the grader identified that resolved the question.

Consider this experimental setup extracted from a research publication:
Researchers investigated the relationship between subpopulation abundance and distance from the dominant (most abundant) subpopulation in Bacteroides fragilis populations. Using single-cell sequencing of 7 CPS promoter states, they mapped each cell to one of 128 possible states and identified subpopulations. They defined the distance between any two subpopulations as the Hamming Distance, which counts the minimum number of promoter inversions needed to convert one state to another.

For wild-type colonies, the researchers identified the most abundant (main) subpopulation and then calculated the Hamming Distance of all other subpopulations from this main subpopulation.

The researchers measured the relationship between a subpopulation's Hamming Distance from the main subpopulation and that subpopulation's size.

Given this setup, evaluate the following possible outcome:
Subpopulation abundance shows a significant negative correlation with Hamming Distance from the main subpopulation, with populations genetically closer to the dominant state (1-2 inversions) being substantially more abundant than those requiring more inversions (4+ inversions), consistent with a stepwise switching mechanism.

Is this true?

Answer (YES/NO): YES